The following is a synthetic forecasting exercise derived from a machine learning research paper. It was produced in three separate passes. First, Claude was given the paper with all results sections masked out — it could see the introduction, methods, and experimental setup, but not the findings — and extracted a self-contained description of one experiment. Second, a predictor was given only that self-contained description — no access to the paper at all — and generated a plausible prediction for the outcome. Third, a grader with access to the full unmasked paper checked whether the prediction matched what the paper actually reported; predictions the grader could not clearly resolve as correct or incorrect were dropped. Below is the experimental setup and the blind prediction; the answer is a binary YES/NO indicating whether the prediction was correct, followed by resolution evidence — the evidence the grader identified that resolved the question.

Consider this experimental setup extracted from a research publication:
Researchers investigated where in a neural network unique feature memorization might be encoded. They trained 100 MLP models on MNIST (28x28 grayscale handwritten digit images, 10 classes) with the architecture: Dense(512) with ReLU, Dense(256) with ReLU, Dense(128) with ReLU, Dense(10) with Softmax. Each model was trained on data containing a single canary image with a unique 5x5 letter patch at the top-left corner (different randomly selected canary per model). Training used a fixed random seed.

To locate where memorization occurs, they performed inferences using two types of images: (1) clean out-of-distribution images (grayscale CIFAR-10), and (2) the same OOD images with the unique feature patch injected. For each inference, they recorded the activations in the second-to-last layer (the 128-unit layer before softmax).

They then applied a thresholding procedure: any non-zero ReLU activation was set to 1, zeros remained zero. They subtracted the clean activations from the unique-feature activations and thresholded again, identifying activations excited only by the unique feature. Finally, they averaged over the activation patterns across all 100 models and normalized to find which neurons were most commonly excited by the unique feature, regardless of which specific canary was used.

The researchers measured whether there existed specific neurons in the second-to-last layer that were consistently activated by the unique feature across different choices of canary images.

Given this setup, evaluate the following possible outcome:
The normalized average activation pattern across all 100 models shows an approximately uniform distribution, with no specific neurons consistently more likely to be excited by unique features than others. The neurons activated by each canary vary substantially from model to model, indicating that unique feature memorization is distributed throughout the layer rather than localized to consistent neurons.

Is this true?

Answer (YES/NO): NO